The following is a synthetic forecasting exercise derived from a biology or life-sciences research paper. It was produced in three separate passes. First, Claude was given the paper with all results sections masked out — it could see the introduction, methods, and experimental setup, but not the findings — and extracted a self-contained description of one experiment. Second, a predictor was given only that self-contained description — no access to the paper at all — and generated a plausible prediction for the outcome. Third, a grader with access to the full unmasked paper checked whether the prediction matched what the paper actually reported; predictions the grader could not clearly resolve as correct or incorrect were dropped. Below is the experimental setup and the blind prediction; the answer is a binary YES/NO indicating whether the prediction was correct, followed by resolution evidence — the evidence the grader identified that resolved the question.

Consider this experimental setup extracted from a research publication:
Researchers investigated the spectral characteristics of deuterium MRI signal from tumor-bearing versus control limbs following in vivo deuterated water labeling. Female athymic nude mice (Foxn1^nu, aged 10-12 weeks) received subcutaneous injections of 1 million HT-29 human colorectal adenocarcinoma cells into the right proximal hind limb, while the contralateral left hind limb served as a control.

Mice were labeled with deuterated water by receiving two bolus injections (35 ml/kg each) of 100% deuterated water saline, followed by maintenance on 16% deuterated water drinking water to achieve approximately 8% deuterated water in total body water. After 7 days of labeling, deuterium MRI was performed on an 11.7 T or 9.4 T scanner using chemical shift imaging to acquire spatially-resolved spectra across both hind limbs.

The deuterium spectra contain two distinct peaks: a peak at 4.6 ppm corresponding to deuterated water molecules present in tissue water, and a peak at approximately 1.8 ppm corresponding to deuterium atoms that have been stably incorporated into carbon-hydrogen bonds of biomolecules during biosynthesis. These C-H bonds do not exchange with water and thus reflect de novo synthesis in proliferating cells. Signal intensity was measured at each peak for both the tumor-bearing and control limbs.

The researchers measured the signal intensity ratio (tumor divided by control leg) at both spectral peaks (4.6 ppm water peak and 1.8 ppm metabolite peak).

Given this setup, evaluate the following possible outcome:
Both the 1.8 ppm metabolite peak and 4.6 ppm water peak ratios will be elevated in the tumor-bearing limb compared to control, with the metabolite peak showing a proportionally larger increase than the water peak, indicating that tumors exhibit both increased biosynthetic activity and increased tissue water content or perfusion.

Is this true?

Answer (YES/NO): NO